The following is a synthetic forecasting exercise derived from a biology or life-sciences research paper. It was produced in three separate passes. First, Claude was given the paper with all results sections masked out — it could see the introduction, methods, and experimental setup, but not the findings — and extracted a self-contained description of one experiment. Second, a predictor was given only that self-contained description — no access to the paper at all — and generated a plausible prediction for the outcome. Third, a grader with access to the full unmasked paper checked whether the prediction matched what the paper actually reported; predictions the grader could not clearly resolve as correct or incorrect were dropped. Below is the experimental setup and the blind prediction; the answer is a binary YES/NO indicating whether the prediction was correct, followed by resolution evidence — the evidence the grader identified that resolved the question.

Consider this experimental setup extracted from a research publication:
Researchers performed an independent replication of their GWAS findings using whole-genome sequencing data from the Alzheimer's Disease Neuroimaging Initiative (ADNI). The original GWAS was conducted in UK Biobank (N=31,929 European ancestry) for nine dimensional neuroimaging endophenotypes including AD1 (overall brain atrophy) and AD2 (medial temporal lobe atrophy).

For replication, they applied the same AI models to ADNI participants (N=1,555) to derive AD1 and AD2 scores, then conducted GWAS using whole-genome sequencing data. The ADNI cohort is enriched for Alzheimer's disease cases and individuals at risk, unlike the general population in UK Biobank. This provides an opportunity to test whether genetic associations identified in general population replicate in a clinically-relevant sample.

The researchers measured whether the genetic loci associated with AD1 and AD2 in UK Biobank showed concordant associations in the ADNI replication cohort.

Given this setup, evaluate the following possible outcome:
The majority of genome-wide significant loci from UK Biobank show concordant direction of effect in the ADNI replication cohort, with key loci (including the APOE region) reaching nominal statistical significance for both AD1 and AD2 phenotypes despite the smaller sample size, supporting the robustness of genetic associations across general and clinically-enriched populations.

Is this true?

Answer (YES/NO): NO